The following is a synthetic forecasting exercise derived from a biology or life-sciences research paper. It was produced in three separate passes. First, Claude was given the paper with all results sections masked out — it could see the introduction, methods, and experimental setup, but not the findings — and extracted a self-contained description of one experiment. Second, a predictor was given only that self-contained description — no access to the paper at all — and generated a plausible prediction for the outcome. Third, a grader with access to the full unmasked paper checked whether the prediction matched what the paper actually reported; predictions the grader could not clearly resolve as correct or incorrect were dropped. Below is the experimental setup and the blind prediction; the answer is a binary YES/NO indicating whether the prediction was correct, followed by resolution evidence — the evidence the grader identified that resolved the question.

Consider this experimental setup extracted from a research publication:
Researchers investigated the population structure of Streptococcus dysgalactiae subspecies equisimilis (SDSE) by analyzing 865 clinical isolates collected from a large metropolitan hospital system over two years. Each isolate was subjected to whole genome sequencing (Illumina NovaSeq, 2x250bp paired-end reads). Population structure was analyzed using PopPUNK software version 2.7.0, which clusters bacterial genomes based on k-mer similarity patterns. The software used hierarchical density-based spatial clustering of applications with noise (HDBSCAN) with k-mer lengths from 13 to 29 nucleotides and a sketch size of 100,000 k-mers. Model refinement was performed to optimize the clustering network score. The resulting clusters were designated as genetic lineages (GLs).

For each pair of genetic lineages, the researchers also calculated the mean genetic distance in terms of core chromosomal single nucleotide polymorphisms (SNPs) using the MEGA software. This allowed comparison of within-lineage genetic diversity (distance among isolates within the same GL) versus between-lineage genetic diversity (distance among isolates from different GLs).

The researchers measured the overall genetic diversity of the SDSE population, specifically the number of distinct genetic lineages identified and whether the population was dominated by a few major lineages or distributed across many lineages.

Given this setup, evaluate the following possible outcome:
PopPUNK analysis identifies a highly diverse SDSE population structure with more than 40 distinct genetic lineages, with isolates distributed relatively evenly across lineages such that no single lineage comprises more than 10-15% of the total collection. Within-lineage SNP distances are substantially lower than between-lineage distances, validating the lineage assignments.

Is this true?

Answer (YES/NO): NO